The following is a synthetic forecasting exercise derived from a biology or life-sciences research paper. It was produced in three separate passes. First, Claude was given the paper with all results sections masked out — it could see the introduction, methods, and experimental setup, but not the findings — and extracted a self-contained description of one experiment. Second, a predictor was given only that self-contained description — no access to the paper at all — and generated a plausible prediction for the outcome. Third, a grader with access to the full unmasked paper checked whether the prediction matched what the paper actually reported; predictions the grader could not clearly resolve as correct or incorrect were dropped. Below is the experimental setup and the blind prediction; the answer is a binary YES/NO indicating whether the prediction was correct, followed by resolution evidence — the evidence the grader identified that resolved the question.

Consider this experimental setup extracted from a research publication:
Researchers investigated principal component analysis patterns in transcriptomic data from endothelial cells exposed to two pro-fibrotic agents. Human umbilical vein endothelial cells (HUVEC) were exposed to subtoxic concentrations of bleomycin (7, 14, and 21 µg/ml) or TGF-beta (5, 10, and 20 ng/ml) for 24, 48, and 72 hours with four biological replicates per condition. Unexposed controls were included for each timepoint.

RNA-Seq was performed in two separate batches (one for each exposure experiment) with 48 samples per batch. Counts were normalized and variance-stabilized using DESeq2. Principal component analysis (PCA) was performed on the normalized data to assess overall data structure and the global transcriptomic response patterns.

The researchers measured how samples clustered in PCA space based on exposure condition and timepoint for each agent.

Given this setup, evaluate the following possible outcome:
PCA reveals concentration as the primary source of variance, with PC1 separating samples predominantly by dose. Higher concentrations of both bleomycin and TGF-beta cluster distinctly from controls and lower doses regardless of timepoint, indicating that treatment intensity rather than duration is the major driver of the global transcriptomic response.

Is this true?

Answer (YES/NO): NO